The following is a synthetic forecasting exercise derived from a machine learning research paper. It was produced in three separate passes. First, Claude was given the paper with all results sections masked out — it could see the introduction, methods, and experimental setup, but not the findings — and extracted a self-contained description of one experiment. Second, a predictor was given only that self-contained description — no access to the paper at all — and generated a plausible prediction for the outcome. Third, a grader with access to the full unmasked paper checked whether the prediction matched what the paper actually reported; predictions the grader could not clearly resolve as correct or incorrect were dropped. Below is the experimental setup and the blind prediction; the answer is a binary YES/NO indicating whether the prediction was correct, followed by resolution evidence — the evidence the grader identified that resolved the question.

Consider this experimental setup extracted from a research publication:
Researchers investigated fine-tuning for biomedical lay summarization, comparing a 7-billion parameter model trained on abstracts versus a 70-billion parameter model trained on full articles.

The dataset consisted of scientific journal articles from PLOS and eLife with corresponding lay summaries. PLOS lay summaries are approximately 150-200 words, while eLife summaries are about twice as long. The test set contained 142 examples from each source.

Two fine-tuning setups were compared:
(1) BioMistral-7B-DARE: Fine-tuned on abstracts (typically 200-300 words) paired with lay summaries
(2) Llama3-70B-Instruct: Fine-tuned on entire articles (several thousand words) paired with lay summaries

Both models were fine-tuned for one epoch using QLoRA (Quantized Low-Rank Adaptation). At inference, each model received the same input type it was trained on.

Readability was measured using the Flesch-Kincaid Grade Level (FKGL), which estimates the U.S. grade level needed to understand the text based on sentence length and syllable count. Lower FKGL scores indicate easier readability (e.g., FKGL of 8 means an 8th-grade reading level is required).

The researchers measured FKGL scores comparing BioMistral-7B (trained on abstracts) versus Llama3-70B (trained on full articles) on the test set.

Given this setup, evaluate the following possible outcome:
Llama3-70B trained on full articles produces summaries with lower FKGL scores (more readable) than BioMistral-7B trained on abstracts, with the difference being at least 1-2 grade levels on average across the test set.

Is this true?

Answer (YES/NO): NO